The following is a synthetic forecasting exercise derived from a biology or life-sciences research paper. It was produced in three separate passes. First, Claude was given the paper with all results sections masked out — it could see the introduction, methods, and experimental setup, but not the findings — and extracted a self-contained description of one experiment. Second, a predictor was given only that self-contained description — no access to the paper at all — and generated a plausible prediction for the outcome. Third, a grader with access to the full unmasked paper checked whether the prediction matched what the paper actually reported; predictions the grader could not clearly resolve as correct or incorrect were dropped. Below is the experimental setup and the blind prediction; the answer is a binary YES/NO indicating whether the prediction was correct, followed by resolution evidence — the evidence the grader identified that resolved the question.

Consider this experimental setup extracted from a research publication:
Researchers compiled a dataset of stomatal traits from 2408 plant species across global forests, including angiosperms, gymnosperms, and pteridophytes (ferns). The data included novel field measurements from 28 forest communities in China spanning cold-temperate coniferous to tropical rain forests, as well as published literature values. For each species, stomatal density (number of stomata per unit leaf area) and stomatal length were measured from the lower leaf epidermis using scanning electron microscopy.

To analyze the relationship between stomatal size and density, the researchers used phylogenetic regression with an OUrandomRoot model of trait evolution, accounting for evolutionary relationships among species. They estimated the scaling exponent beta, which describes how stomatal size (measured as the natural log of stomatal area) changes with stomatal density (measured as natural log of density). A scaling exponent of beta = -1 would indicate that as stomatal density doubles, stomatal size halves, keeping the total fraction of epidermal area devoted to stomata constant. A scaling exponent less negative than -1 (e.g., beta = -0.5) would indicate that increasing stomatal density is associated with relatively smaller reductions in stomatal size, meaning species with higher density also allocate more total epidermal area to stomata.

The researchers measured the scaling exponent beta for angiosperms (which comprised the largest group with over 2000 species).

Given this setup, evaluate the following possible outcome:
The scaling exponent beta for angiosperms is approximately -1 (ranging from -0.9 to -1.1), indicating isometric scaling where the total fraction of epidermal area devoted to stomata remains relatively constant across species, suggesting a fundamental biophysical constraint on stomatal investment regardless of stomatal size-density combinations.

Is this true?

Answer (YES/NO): NO